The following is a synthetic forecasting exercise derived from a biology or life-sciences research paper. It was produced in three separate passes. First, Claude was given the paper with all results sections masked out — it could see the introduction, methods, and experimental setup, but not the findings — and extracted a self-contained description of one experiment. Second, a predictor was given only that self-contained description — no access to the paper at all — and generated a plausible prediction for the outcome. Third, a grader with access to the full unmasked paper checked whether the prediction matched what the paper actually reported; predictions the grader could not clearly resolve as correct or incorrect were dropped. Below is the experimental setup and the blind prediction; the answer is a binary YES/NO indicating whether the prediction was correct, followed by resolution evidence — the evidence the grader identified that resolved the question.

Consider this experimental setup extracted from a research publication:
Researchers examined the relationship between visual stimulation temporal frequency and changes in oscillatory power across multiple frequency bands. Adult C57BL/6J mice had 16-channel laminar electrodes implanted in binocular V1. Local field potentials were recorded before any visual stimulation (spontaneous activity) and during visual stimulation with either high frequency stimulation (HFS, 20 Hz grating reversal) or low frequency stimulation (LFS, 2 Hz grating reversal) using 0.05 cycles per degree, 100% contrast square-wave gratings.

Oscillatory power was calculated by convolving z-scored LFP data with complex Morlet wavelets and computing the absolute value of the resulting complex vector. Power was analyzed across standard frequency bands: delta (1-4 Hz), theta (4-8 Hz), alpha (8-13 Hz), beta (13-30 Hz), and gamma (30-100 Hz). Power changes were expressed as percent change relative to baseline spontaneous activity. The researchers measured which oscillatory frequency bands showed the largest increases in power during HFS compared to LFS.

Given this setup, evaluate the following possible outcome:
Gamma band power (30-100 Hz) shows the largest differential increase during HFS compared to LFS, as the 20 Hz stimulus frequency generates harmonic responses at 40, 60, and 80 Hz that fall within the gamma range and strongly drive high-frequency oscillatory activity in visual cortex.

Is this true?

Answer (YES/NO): NO